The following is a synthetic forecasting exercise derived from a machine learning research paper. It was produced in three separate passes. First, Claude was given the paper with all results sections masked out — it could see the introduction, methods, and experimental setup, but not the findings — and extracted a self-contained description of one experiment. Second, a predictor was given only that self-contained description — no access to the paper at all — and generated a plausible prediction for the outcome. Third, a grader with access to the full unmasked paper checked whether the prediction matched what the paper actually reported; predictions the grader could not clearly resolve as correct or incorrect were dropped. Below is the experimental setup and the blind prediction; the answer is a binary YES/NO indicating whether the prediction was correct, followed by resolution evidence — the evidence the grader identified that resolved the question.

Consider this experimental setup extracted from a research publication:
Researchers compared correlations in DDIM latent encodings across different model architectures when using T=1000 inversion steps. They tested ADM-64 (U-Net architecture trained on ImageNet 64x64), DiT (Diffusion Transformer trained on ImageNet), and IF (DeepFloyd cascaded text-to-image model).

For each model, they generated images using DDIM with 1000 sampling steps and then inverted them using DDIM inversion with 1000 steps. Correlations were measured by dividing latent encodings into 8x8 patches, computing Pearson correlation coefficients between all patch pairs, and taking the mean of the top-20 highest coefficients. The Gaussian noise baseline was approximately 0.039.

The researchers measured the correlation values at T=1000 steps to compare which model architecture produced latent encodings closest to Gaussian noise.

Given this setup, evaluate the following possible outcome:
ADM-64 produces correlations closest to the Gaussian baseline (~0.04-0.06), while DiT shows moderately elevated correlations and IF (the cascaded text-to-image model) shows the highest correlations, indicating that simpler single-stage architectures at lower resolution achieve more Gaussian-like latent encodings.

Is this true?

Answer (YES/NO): NO